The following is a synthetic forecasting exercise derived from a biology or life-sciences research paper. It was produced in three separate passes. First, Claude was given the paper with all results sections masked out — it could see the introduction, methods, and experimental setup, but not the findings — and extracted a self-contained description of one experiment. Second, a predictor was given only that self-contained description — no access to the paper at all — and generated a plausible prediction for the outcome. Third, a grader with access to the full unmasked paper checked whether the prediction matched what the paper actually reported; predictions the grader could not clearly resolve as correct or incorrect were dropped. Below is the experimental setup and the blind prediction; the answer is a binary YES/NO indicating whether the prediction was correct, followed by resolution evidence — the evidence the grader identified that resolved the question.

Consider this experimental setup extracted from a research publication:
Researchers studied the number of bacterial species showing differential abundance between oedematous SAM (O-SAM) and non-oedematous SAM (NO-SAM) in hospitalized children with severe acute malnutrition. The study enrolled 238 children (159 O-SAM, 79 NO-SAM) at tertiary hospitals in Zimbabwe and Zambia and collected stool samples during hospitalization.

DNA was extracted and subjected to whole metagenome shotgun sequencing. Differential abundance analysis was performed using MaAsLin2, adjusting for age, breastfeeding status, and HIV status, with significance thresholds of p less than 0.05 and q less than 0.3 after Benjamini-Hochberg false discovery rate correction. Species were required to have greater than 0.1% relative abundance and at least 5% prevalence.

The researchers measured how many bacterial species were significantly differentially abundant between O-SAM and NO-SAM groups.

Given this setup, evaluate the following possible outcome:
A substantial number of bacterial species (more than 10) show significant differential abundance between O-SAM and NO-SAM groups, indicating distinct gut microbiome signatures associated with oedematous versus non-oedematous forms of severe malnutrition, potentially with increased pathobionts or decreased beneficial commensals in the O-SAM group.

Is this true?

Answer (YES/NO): NO